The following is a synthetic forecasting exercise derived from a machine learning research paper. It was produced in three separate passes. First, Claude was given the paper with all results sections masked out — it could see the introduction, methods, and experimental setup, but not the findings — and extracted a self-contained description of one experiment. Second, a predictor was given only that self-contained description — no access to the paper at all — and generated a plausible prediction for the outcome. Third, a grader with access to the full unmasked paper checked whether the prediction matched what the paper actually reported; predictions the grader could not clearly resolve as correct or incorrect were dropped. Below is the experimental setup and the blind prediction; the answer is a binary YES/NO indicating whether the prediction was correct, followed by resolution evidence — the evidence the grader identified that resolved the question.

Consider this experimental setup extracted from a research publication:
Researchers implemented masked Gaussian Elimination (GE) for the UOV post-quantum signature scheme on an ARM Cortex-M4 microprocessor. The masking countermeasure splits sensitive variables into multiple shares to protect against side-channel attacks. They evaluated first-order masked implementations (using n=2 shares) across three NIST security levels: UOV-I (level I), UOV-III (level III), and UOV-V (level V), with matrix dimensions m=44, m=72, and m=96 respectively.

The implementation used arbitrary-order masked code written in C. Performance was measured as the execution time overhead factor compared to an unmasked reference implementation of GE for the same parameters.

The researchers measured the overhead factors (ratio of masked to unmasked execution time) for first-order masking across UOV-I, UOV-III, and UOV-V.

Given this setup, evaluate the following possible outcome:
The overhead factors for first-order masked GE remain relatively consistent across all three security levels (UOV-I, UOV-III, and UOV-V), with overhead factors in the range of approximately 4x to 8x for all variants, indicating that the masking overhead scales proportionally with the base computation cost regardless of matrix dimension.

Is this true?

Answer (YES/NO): NO